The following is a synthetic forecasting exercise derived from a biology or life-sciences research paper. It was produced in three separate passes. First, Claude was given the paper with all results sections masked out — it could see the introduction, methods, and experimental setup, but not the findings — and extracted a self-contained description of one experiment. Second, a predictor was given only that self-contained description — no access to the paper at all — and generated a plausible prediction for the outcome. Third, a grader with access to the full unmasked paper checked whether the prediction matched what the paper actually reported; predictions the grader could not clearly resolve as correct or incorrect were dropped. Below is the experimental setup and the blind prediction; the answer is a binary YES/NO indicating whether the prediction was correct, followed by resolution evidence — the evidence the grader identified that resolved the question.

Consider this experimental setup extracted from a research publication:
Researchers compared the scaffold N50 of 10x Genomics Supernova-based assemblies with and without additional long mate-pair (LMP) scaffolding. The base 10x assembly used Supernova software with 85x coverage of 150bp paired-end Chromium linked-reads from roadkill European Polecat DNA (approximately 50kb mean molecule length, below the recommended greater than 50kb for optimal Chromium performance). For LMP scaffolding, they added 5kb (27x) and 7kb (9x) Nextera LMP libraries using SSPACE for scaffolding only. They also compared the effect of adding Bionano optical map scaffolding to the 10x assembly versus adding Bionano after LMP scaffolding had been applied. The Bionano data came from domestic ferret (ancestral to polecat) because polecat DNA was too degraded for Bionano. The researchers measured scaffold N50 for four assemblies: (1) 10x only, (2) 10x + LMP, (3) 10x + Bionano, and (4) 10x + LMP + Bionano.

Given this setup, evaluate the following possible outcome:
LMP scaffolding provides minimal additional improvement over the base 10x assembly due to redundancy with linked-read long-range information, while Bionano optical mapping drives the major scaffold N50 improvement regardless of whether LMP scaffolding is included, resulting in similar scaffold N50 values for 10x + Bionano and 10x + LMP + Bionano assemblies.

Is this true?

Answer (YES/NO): NO